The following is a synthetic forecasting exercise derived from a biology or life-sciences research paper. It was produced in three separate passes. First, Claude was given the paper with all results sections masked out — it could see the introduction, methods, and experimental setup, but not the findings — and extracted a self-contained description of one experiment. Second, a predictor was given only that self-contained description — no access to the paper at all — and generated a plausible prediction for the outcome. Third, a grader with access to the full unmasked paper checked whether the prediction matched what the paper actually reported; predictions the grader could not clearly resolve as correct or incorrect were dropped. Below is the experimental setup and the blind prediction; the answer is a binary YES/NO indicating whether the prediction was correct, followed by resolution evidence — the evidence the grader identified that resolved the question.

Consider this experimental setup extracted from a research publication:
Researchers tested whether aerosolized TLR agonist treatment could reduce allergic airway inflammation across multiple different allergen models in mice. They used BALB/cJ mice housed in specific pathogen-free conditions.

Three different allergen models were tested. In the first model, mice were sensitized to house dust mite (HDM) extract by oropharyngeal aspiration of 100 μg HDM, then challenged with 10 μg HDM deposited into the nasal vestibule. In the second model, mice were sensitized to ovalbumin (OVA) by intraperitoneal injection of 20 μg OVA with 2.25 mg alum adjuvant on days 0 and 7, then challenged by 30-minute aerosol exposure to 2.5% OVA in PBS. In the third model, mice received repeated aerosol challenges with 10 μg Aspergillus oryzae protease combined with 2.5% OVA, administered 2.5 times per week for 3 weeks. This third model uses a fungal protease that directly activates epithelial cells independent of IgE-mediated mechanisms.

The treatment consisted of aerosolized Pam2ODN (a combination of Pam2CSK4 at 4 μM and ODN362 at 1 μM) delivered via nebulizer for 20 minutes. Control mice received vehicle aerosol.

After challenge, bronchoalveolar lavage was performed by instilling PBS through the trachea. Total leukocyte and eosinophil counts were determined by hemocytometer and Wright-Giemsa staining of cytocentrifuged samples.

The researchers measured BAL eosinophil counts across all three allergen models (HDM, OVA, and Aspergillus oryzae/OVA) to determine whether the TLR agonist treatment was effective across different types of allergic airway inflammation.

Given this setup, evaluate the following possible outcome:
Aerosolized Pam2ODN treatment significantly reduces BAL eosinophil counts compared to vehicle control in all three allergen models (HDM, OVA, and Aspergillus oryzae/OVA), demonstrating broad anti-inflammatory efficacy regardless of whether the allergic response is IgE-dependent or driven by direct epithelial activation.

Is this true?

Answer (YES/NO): YES